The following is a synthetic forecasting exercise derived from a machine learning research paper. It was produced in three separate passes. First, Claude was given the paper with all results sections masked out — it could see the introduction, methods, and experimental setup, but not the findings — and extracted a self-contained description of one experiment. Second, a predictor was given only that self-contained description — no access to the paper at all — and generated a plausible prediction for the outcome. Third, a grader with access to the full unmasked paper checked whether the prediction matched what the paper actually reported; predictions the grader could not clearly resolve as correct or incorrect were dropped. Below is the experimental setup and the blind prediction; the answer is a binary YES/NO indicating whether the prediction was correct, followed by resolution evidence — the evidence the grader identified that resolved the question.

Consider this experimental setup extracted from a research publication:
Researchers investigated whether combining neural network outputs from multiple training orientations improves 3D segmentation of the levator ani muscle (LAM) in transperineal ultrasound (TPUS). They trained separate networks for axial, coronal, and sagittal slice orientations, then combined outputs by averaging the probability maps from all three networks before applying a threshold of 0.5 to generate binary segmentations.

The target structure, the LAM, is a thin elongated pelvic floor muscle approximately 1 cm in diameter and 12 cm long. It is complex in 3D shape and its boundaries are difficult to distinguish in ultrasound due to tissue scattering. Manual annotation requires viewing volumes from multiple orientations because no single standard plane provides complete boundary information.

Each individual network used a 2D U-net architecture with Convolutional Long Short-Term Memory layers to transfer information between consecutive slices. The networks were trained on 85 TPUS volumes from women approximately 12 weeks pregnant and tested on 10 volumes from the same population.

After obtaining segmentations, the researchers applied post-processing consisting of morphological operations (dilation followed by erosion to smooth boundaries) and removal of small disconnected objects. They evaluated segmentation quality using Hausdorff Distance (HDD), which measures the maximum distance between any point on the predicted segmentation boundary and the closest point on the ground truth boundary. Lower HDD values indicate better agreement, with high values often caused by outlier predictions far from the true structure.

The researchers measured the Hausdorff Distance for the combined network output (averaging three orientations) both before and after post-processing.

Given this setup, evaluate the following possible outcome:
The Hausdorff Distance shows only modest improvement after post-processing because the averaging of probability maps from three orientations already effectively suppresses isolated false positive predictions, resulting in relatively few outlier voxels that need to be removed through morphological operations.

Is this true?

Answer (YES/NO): YES